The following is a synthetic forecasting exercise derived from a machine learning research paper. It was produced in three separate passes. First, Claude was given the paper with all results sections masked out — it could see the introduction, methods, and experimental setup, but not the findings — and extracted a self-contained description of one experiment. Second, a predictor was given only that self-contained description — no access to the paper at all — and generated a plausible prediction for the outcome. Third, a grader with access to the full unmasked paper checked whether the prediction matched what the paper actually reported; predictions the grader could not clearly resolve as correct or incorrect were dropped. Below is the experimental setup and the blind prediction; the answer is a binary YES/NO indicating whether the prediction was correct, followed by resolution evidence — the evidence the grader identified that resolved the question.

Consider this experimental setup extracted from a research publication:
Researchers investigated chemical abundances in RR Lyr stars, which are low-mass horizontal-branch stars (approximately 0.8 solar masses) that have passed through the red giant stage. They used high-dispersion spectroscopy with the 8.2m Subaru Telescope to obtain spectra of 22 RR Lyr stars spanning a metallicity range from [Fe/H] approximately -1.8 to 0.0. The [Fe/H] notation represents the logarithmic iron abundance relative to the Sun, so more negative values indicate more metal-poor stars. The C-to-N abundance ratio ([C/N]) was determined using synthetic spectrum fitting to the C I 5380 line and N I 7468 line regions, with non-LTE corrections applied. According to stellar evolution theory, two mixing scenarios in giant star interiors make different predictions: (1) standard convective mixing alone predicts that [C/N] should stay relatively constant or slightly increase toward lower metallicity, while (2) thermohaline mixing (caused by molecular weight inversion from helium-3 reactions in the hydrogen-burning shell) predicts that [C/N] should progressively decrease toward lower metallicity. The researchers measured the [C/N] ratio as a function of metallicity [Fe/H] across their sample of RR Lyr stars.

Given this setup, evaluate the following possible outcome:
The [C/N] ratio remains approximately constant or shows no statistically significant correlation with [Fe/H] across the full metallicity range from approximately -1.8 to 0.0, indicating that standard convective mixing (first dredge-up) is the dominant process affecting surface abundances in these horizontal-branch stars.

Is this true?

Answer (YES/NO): NO